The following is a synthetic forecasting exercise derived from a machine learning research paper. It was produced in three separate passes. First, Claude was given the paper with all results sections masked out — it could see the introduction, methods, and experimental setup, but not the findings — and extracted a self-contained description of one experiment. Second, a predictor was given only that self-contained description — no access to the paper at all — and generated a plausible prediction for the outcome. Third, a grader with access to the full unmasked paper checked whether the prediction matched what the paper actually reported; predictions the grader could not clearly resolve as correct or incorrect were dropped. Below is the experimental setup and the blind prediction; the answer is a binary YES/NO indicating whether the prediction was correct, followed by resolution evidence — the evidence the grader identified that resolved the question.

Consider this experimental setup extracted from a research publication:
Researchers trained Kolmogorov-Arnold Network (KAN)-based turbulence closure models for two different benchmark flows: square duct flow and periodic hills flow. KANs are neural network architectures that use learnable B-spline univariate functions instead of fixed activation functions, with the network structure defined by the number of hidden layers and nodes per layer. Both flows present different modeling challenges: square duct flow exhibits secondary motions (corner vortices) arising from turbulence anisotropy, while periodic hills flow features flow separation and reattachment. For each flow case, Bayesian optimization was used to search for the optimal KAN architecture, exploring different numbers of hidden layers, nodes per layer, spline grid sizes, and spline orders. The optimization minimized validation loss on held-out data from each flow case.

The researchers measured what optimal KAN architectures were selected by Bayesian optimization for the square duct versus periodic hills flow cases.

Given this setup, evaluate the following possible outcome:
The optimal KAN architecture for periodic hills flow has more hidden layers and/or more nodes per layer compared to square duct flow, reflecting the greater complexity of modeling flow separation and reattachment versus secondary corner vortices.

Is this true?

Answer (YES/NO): NO